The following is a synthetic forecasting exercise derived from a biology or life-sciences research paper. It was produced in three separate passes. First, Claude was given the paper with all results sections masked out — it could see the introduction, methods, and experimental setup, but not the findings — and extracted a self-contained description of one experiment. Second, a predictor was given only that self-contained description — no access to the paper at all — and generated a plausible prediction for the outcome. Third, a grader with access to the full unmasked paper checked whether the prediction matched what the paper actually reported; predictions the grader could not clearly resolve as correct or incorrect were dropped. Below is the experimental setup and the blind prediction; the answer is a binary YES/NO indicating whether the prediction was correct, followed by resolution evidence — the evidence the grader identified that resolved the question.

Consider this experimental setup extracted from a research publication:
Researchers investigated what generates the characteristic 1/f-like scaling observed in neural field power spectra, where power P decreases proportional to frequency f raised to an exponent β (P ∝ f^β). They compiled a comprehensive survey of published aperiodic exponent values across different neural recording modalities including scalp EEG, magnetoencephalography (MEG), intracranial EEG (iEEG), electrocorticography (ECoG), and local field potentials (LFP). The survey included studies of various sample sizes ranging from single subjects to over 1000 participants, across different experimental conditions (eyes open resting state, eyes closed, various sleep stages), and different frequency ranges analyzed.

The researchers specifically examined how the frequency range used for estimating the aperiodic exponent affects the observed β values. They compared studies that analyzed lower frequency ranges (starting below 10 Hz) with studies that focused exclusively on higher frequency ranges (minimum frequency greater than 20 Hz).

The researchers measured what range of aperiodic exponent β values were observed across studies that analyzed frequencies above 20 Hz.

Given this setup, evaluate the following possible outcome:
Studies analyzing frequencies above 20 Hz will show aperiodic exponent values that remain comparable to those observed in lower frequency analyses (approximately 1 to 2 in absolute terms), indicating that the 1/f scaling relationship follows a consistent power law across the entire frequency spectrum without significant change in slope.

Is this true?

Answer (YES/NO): NO